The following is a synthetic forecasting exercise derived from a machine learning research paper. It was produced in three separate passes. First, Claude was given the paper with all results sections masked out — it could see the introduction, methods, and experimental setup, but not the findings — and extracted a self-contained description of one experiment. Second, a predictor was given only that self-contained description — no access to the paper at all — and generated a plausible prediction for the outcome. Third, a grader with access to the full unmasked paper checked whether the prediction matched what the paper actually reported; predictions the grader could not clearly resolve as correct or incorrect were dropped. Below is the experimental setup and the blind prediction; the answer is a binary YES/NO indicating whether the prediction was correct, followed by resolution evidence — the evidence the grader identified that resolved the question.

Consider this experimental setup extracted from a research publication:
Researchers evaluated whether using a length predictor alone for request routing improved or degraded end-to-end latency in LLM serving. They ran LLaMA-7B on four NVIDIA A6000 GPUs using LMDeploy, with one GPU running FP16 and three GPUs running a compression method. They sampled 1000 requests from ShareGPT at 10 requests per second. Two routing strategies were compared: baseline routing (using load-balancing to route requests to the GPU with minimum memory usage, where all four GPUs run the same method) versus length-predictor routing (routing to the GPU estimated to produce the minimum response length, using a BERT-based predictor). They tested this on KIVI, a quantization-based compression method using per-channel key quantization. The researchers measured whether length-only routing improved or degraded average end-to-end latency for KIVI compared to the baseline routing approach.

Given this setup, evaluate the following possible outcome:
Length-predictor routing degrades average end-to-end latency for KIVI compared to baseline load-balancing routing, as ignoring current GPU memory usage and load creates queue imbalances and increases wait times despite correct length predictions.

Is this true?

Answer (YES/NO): YES